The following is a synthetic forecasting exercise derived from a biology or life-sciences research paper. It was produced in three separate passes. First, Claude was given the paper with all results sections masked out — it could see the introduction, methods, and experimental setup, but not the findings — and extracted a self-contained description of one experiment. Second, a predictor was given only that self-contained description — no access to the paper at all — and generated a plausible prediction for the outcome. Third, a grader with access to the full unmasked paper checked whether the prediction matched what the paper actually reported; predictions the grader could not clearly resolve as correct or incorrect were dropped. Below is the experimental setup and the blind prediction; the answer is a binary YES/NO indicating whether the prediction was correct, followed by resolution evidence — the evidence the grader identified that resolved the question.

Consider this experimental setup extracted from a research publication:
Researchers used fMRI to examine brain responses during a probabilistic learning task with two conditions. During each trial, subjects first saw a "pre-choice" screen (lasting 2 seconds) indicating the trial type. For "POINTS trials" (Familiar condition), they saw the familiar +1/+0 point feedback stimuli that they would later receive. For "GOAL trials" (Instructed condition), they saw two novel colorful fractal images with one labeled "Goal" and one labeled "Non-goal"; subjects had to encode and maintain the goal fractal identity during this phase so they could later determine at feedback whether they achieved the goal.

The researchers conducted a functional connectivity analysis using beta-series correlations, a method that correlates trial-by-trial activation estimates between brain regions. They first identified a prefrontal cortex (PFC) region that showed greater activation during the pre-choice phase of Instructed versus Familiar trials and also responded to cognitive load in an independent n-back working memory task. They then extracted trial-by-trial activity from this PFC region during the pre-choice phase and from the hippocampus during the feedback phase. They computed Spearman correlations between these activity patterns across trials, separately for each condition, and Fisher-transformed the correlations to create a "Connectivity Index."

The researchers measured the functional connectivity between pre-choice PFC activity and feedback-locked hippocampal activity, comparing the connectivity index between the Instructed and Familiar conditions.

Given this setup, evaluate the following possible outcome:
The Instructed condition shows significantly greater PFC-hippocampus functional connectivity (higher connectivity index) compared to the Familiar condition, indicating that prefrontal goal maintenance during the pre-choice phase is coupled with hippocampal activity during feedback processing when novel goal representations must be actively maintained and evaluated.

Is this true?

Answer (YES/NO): YES